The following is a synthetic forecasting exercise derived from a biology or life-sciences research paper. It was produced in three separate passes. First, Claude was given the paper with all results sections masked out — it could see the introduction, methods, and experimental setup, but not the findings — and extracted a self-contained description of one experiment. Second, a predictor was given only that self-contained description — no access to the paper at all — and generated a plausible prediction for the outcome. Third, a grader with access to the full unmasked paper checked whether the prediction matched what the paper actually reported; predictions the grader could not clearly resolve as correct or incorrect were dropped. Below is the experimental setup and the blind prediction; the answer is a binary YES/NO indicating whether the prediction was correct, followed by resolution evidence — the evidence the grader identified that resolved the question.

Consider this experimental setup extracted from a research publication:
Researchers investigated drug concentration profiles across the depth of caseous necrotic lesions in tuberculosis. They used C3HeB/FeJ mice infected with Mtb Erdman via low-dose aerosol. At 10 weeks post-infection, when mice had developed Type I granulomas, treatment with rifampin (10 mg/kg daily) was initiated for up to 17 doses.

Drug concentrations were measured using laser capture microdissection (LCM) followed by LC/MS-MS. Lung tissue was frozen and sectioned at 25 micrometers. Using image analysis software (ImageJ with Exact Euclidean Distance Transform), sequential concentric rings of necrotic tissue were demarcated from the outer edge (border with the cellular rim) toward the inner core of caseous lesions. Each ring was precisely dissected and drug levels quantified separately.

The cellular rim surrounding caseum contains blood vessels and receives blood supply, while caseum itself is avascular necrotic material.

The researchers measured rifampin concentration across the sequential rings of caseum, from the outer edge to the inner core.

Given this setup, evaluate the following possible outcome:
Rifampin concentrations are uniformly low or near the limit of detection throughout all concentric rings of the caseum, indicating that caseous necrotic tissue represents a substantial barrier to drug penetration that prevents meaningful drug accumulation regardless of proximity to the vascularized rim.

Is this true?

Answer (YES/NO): NO